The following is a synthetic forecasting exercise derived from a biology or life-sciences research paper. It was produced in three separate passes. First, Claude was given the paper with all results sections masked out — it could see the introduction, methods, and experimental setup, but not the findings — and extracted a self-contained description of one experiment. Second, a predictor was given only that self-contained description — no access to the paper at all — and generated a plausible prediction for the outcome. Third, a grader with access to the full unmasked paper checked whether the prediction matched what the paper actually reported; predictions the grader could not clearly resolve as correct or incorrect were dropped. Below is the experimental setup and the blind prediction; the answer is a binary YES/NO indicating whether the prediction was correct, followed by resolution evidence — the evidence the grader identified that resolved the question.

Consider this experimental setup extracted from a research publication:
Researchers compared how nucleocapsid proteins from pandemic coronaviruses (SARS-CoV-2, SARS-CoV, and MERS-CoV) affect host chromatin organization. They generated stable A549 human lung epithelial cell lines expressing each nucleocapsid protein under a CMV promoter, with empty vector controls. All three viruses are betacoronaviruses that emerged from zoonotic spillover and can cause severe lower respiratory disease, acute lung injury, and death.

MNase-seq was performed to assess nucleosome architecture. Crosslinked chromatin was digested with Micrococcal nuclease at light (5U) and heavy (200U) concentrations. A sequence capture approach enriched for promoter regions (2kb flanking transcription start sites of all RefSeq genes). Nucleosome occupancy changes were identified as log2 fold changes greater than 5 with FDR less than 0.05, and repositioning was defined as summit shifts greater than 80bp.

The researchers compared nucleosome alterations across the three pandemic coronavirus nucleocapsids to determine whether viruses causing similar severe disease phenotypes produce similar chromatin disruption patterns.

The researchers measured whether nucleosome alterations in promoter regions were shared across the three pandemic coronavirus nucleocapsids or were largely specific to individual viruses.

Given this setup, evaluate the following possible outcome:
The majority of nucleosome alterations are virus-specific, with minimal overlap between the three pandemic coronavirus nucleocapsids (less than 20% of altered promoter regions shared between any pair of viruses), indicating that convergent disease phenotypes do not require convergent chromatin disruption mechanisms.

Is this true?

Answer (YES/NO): YES